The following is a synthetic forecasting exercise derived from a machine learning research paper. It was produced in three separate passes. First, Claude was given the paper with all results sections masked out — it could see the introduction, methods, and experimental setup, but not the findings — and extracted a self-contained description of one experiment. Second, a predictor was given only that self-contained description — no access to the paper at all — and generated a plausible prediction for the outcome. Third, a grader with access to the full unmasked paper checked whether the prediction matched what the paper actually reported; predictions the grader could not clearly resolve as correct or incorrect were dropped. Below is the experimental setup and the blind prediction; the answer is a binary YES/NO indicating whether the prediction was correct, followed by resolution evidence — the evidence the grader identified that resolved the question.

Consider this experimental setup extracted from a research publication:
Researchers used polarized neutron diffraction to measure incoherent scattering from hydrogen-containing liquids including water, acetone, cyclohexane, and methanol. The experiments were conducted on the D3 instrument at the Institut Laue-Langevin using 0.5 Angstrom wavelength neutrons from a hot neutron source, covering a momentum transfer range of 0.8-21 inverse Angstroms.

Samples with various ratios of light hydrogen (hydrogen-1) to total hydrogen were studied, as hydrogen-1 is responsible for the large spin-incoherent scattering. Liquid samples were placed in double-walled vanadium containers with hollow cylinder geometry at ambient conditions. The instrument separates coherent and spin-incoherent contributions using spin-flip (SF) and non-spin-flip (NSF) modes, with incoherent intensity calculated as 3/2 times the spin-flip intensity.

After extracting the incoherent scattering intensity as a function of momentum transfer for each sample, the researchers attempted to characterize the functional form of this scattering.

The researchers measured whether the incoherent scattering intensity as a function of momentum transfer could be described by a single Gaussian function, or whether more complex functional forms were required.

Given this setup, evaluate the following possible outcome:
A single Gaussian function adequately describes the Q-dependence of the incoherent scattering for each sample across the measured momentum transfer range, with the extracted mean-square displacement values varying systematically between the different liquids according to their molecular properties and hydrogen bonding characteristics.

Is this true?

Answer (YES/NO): NO